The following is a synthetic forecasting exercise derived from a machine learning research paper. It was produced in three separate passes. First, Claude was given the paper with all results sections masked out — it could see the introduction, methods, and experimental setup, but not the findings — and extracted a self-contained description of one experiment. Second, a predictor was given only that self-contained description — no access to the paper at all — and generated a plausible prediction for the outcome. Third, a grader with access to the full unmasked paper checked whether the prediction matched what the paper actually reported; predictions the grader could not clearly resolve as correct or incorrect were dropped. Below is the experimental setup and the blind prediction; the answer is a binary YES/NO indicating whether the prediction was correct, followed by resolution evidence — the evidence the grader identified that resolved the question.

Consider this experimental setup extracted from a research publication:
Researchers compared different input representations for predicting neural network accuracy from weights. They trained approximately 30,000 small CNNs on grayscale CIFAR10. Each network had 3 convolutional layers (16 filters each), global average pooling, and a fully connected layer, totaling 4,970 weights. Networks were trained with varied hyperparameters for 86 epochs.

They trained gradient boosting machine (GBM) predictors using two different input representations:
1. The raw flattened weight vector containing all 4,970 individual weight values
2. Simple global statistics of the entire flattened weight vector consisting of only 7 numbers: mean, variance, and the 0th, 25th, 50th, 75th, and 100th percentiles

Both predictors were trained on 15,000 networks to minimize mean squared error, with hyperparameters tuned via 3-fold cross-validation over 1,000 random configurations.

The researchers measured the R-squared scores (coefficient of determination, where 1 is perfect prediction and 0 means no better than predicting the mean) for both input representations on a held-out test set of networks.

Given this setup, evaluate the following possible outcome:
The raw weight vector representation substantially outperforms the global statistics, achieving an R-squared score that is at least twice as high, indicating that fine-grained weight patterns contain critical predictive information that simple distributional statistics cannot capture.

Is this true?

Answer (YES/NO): NO